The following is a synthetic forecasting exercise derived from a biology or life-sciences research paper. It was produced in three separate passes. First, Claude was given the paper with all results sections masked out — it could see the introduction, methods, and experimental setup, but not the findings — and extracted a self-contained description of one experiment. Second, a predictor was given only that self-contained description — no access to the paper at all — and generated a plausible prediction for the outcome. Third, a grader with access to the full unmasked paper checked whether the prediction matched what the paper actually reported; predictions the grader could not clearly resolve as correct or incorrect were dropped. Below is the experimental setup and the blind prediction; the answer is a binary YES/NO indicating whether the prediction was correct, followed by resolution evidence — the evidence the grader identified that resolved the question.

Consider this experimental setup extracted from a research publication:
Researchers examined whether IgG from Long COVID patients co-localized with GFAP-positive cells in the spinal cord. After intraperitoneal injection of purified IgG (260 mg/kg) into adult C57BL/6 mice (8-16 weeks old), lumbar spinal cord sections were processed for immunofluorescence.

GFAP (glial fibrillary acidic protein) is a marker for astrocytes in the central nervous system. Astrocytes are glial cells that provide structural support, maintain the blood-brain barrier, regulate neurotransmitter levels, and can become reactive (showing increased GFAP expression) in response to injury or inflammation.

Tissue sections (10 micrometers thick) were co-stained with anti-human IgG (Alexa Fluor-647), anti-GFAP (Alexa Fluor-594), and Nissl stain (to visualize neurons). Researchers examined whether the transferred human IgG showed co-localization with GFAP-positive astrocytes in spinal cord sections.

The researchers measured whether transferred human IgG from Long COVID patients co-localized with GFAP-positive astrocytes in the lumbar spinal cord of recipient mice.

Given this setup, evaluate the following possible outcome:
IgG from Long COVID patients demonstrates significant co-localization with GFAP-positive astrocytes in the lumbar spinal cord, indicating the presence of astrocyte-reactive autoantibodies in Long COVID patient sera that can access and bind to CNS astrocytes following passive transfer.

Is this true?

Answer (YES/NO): NO